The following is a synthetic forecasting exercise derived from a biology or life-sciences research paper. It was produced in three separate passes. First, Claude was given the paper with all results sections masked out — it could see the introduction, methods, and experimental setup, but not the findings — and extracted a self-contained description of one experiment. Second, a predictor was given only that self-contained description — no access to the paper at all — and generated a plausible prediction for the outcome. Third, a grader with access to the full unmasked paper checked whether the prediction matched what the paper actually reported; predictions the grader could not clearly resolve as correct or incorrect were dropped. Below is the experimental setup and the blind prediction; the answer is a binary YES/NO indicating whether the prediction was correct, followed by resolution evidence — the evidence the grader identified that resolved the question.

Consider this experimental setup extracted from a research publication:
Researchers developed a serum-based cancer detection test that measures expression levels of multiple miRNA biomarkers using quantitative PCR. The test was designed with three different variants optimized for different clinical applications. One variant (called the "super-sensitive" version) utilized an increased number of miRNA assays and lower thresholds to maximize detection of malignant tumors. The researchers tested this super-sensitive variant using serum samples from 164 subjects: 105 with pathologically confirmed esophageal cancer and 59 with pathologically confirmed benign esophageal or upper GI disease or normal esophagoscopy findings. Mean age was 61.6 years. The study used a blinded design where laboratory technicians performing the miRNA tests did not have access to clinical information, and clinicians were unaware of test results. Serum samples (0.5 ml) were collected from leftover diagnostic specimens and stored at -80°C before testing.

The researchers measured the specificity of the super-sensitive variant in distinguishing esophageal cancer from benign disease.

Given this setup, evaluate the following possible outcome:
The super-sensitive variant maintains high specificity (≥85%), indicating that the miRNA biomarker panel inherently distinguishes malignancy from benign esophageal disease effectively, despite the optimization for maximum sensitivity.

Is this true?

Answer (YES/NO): NO